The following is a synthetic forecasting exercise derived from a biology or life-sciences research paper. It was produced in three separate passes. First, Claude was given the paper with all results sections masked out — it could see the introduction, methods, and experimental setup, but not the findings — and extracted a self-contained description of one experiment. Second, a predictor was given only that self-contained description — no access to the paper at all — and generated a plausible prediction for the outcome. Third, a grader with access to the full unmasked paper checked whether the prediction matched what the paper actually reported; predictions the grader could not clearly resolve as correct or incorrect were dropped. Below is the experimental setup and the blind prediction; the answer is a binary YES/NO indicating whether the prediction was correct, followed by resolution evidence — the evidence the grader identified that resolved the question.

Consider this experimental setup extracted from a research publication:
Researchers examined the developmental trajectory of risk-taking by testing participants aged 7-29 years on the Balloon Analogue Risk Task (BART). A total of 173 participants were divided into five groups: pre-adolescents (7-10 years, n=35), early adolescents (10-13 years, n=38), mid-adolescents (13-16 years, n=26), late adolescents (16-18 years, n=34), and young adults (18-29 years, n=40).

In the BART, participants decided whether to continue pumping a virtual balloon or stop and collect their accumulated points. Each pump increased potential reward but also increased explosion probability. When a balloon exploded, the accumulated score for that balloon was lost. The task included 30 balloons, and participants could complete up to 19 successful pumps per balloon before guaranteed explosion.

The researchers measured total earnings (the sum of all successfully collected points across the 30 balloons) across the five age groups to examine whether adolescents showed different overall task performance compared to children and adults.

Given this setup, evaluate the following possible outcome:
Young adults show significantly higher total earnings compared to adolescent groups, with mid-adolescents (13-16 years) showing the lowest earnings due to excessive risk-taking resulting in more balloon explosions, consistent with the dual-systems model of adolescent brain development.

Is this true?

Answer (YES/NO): NO